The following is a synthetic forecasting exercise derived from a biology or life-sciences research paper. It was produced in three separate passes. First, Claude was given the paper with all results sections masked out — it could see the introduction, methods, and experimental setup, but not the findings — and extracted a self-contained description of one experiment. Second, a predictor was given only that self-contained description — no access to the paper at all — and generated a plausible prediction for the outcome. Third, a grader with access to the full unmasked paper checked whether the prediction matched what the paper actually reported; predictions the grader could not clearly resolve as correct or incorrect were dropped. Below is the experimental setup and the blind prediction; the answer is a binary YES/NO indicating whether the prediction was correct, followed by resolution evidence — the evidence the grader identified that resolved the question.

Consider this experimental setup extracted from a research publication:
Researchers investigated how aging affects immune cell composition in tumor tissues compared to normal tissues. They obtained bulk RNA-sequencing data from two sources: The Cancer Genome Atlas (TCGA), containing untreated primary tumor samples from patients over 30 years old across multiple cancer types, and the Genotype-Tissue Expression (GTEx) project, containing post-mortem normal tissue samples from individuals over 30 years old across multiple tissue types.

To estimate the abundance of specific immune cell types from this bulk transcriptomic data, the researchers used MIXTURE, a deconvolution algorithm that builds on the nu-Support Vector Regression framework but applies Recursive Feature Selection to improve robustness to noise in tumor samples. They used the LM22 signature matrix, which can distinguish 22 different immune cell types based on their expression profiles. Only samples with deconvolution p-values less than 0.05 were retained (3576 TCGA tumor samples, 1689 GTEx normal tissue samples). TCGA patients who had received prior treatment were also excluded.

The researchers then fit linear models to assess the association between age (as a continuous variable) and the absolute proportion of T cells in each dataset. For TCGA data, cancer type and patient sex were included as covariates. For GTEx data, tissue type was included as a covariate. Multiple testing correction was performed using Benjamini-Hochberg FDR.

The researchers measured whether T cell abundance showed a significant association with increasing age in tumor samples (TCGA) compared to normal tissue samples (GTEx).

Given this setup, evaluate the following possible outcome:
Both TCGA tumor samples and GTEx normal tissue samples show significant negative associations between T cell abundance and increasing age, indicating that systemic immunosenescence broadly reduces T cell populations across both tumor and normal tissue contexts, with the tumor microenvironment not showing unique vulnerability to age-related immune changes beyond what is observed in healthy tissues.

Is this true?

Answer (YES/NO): NO